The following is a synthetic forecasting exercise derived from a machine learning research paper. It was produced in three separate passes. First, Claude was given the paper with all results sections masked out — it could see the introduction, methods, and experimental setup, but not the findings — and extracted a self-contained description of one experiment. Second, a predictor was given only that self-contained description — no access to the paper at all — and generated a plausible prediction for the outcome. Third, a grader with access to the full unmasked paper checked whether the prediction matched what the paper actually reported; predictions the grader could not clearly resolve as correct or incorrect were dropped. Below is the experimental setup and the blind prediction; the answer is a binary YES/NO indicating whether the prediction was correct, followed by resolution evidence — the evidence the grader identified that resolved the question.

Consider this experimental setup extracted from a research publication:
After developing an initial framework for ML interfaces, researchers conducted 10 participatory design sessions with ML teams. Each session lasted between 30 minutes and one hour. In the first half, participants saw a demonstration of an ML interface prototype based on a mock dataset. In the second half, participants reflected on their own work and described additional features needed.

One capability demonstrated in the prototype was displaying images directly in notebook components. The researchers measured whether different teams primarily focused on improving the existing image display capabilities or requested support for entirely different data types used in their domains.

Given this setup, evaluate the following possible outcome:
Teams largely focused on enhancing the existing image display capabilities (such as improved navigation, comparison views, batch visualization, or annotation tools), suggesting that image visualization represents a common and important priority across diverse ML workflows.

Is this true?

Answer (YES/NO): NO